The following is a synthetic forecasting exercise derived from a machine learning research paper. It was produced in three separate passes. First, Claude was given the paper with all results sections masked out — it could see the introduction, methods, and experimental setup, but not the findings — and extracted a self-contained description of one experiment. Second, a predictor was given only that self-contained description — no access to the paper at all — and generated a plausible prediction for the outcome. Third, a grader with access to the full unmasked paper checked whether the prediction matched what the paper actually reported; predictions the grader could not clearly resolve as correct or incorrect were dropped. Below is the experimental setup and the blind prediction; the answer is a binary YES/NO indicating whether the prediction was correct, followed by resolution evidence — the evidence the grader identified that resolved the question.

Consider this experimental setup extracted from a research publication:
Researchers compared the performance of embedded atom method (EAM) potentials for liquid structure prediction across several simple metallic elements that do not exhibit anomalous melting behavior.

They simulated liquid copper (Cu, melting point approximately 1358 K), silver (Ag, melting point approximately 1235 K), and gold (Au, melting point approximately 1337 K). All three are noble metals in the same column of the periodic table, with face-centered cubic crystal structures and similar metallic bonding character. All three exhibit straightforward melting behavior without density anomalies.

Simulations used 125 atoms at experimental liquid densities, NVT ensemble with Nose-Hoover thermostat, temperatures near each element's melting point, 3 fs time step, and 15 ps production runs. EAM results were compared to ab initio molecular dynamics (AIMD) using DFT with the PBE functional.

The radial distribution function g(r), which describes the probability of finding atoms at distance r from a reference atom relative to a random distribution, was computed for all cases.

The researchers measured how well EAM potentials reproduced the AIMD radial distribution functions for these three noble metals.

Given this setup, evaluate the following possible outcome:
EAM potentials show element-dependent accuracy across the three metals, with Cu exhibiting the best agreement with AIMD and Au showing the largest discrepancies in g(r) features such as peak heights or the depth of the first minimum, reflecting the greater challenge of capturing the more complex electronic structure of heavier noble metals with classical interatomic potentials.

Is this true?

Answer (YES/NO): NO